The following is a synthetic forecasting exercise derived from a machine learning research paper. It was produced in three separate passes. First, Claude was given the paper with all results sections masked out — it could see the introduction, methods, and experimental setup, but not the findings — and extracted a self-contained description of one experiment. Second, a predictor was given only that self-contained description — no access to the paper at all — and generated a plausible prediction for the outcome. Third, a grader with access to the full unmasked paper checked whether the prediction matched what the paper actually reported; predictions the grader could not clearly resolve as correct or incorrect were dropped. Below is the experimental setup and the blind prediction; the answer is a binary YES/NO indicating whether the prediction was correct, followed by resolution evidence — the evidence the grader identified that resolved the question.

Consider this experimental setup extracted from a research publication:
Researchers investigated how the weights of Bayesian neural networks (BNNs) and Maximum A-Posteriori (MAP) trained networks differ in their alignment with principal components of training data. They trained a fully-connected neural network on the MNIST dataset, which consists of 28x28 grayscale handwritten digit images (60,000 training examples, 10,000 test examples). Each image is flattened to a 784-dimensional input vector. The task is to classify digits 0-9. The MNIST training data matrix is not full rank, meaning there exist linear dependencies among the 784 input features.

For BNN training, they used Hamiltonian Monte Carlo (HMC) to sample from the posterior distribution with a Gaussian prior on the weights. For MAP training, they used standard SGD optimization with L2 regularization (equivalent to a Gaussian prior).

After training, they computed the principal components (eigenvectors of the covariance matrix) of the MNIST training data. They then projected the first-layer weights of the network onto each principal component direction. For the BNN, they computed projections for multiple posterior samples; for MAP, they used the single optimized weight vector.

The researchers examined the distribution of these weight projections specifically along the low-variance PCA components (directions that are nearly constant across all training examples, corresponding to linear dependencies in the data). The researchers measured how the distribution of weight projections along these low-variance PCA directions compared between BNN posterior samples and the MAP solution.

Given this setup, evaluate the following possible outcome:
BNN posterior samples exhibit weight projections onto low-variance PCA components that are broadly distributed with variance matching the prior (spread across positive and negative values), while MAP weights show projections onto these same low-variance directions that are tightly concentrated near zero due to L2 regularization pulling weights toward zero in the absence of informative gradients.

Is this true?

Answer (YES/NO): YES